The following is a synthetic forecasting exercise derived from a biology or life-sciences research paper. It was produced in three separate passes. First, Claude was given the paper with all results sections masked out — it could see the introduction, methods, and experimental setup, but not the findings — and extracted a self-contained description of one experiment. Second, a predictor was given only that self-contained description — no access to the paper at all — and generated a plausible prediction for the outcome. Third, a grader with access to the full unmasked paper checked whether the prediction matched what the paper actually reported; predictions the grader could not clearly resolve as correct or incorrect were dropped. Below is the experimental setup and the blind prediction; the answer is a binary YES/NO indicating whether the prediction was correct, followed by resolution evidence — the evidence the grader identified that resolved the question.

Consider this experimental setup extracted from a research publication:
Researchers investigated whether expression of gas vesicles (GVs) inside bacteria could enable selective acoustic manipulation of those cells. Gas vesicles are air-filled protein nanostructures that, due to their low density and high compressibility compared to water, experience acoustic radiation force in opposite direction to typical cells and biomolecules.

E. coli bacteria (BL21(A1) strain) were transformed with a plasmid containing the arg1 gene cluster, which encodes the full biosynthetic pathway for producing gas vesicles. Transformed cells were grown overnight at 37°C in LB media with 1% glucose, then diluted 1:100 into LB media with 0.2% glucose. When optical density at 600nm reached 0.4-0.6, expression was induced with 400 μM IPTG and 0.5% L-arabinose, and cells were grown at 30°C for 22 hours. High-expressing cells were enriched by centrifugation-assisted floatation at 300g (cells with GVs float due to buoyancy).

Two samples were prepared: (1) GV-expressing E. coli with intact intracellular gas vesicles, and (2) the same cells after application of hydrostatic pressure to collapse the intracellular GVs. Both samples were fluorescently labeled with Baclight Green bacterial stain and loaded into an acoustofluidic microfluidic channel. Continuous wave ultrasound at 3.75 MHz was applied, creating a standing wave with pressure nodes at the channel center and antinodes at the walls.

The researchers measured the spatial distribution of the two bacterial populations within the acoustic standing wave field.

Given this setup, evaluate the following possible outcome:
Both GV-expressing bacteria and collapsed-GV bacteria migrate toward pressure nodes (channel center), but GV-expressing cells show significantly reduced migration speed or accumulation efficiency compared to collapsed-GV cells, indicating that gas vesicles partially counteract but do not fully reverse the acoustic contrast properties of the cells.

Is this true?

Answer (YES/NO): NO